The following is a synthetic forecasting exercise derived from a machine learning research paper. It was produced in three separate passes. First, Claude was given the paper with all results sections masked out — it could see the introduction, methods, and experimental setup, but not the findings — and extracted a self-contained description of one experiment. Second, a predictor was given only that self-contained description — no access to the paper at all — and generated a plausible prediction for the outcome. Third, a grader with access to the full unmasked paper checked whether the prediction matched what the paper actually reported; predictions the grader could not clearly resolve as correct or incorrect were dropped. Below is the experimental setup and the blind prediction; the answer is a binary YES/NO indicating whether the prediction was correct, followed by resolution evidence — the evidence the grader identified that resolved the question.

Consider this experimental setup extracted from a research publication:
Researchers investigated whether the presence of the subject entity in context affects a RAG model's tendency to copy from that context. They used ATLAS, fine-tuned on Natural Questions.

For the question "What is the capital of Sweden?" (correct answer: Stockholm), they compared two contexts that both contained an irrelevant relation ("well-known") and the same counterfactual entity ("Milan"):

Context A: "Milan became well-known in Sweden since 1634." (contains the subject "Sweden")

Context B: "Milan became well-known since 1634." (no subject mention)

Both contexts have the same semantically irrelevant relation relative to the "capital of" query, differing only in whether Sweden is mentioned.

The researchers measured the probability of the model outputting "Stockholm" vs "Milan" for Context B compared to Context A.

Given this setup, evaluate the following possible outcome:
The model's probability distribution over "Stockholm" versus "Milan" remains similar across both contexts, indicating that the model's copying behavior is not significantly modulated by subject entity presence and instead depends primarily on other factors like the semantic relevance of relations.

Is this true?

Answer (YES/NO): NO